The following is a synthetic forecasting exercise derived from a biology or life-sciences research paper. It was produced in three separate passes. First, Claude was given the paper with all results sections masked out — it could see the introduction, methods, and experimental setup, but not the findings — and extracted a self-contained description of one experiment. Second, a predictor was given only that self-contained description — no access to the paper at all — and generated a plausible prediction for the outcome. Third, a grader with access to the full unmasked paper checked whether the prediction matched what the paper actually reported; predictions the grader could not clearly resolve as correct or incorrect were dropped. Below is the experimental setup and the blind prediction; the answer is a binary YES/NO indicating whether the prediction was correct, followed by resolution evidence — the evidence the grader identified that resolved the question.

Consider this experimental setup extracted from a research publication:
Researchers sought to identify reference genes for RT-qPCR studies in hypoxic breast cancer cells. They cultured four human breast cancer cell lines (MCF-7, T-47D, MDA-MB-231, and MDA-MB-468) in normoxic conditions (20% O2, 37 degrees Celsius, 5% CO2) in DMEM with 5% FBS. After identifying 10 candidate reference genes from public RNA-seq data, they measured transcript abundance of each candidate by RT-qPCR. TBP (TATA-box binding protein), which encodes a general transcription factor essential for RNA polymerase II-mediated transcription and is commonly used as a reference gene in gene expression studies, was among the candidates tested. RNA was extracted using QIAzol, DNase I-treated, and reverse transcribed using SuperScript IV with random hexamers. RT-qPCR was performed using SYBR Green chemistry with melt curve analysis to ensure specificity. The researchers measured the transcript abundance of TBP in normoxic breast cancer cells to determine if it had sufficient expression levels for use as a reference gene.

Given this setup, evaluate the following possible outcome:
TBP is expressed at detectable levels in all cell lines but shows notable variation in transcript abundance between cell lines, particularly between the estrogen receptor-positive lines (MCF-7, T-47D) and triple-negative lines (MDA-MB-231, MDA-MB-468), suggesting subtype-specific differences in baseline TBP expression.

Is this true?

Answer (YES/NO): NO